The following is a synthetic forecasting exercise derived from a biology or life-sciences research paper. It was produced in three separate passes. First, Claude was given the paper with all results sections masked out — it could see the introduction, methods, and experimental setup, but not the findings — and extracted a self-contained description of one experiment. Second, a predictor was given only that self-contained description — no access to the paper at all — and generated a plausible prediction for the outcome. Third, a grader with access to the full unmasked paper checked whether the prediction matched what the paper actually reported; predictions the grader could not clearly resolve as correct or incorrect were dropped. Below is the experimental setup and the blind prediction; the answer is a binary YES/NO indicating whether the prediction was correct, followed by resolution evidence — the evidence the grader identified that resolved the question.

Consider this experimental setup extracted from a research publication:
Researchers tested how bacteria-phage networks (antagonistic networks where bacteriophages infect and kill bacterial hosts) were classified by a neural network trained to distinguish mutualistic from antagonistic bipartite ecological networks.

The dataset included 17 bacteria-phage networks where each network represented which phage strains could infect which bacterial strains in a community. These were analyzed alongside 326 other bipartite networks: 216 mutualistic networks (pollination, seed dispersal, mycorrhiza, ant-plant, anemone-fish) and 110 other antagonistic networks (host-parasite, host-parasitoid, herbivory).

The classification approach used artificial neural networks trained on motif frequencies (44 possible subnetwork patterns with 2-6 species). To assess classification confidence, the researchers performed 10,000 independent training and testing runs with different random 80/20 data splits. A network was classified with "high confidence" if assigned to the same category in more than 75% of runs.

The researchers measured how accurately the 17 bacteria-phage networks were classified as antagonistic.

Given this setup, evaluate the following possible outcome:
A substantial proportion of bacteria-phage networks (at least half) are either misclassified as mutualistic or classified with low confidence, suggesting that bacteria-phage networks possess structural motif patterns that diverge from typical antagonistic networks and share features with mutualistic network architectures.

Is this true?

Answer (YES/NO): NO